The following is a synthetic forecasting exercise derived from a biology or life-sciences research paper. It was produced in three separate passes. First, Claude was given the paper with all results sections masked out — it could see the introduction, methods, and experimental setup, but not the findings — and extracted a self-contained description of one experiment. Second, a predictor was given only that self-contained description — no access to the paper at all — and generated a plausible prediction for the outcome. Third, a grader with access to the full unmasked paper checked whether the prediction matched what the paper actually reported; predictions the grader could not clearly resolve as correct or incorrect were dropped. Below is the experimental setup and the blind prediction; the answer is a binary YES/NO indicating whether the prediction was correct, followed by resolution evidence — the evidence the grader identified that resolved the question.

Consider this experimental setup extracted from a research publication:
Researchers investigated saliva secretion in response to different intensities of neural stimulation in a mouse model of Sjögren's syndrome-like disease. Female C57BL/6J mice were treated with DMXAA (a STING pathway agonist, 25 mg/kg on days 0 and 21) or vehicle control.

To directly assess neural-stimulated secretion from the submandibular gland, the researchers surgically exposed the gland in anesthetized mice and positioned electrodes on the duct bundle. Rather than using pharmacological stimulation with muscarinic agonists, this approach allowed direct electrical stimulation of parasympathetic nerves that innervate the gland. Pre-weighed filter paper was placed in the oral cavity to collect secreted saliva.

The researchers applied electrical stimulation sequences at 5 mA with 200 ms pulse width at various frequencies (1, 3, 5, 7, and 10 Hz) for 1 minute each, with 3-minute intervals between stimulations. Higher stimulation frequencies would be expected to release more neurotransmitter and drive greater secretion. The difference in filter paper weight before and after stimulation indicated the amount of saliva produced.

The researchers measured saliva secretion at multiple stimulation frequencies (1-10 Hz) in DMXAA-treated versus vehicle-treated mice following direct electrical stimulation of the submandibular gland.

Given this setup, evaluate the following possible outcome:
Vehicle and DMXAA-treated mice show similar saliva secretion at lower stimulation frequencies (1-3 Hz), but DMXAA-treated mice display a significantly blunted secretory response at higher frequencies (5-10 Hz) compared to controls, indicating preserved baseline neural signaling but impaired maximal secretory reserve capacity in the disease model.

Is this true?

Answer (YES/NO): NO